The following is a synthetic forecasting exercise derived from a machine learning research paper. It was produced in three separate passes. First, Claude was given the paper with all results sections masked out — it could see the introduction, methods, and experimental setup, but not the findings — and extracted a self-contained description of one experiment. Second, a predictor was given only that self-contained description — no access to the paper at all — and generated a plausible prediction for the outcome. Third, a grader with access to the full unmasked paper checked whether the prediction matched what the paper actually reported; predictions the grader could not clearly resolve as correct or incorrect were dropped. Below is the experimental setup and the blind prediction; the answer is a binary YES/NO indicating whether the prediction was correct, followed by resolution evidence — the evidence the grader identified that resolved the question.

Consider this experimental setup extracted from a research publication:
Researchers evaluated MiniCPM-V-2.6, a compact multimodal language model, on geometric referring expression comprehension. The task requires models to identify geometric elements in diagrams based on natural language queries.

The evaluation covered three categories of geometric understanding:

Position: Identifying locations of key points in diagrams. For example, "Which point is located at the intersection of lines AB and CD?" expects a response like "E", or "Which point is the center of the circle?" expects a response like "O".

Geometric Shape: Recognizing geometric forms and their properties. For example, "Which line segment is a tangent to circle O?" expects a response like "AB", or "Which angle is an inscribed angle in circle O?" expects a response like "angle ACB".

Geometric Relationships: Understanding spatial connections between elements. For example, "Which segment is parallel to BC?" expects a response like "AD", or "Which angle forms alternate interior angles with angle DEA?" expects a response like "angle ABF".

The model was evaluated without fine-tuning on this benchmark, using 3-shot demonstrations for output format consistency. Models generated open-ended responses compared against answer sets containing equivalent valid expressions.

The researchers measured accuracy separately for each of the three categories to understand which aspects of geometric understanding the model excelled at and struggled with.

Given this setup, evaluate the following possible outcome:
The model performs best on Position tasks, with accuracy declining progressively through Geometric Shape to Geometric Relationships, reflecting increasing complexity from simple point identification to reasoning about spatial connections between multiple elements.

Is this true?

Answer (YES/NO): NO